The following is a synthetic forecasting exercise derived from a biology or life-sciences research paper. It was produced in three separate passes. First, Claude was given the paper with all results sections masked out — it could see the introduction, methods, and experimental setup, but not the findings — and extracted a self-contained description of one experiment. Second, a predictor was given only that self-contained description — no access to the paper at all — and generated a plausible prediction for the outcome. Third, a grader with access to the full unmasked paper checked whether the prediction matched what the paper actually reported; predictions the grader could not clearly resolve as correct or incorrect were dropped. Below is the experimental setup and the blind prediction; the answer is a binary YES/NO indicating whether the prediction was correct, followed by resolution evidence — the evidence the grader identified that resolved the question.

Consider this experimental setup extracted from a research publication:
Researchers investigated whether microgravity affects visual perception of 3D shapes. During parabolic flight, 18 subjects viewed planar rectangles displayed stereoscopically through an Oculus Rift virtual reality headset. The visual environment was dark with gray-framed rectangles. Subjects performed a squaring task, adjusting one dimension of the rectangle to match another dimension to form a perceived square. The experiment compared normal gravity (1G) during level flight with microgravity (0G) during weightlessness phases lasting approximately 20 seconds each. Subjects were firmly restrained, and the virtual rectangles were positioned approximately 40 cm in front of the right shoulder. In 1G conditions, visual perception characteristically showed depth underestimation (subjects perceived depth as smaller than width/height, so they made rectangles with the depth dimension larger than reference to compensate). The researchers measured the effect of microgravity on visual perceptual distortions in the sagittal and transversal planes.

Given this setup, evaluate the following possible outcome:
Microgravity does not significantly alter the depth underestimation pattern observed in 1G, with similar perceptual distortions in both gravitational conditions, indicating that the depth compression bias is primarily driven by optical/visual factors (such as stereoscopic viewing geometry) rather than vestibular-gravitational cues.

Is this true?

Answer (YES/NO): NO